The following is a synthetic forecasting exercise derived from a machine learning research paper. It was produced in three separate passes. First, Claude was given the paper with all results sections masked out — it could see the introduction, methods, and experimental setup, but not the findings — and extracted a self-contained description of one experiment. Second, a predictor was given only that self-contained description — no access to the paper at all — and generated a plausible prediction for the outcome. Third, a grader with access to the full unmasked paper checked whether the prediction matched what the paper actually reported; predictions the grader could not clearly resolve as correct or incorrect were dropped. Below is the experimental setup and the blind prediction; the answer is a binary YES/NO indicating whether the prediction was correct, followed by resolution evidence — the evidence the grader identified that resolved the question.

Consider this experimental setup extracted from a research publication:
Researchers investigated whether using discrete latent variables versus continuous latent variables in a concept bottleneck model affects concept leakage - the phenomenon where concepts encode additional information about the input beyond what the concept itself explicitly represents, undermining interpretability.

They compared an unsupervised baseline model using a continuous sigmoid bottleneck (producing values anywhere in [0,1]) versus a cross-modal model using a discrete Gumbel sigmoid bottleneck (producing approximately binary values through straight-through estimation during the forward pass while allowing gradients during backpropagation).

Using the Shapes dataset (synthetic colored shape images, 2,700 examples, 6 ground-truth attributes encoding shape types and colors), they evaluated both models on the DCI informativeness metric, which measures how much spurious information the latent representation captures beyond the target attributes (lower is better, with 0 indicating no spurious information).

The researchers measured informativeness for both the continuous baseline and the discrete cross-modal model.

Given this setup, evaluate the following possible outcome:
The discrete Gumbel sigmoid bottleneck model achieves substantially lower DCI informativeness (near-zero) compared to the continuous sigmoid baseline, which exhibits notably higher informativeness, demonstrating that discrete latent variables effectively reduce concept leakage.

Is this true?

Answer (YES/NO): NO